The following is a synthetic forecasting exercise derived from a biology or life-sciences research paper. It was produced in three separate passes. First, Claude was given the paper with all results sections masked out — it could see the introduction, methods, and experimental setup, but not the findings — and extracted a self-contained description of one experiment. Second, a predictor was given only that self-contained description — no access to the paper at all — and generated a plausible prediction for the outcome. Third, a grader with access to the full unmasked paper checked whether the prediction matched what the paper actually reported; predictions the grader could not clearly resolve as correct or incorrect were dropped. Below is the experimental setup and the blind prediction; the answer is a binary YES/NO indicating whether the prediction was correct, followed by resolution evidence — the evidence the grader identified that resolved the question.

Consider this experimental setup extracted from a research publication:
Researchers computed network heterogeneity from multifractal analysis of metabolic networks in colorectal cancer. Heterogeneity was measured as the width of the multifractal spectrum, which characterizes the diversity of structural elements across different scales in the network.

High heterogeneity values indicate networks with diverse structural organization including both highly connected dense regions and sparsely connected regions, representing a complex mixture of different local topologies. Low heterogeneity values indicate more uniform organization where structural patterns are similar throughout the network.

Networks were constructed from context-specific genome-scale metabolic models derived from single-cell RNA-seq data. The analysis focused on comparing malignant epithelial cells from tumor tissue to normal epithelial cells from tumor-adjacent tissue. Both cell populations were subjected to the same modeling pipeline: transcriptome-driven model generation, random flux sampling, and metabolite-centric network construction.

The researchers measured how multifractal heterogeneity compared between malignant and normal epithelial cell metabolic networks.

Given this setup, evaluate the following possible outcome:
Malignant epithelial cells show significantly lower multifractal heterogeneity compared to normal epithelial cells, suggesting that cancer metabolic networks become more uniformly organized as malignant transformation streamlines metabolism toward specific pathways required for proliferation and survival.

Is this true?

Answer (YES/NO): NO